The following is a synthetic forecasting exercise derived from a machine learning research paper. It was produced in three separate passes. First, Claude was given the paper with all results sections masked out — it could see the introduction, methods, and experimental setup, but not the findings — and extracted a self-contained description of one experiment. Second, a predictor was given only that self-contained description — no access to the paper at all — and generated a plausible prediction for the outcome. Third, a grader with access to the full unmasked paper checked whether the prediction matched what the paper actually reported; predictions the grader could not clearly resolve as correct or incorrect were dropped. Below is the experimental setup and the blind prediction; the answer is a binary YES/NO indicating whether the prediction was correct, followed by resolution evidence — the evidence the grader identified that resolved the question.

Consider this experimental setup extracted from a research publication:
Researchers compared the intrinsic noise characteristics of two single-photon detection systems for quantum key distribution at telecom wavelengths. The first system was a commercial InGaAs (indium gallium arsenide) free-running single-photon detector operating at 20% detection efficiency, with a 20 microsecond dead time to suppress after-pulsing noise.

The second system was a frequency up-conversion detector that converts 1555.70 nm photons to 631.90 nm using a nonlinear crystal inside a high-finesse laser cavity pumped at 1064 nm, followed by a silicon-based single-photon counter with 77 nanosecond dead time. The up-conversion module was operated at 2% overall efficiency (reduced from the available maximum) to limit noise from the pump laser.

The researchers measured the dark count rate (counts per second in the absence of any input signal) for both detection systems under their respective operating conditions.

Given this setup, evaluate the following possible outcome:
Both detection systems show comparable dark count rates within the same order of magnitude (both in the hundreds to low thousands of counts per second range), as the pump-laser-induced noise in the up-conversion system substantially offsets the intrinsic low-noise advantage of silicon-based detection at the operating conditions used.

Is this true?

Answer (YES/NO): NO